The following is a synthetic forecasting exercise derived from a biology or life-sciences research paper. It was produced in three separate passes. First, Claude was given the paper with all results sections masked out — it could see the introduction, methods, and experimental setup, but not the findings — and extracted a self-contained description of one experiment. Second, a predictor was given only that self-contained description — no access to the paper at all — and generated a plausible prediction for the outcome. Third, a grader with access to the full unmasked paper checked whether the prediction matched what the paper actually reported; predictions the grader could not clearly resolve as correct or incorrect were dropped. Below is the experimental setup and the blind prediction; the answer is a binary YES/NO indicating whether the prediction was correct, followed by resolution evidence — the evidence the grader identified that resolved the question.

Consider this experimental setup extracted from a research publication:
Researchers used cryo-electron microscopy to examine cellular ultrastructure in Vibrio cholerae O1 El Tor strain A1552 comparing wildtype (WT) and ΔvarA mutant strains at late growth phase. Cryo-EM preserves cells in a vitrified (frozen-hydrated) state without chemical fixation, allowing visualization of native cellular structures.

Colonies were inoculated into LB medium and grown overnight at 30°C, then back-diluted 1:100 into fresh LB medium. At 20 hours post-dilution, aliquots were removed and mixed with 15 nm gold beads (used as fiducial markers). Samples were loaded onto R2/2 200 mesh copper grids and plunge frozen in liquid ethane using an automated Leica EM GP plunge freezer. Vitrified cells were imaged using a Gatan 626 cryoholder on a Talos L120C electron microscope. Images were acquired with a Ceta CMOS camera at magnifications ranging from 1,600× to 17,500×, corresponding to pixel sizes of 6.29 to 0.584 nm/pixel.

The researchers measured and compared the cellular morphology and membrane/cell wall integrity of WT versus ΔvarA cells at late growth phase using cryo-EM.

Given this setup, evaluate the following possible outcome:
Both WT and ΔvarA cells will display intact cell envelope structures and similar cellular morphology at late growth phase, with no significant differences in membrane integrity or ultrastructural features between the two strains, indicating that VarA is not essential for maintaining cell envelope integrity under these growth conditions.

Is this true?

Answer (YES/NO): YES